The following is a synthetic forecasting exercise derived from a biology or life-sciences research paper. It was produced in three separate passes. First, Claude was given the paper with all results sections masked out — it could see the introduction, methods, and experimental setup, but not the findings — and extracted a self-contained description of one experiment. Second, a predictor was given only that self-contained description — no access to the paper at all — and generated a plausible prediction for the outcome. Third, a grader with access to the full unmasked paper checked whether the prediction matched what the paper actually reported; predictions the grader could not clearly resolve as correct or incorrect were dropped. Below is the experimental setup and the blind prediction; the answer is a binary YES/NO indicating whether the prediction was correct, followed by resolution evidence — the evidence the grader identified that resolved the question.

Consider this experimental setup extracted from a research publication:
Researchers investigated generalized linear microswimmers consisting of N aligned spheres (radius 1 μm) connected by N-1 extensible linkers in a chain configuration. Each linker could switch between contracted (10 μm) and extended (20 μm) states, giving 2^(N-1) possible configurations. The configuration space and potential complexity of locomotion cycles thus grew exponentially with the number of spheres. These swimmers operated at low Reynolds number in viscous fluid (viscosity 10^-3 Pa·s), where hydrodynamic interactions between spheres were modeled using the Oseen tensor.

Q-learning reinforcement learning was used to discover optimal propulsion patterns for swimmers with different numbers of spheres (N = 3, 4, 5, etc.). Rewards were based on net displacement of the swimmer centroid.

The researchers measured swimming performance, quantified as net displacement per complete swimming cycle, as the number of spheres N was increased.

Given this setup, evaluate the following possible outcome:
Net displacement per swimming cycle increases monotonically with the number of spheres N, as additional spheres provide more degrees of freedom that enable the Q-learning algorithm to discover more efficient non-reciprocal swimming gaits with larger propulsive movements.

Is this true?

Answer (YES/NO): YES